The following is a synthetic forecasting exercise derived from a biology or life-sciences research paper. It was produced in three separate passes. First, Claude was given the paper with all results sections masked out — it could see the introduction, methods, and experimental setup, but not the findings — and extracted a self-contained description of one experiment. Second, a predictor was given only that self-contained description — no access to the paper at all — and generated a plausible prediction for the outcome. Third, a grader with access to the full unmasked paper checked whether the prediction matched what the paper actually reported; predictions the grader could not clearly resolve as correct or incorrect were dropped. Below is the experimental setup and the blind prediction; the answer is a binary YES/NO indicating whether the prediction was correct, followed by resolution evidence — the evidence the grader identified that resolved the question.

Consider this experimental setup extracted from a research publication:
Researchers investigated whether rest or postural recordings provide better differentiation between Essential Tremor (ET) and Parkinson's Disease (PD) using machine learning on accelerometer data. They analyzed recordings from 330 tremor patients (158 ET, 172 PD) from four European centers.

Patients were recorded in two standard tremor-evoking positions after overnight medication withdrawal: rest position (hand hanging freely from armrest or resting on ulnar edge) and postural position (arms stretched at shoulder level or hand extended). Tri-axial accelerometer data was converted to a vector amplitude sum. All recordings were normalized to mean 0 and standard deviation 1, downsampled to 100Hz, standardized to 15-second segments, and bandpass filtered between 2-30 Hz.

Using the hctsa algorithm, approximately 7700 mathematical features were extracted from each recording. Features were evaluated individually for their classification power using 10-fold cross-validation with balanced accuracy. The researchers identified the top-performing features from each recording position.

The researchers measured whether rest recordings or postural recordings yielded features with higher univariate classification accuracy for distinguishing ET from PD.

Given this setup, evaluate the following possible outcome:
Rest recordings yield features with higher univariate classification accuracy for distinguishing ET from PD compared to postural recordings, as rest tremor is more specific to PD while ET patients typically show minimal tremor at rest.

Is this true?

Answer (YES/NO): YES